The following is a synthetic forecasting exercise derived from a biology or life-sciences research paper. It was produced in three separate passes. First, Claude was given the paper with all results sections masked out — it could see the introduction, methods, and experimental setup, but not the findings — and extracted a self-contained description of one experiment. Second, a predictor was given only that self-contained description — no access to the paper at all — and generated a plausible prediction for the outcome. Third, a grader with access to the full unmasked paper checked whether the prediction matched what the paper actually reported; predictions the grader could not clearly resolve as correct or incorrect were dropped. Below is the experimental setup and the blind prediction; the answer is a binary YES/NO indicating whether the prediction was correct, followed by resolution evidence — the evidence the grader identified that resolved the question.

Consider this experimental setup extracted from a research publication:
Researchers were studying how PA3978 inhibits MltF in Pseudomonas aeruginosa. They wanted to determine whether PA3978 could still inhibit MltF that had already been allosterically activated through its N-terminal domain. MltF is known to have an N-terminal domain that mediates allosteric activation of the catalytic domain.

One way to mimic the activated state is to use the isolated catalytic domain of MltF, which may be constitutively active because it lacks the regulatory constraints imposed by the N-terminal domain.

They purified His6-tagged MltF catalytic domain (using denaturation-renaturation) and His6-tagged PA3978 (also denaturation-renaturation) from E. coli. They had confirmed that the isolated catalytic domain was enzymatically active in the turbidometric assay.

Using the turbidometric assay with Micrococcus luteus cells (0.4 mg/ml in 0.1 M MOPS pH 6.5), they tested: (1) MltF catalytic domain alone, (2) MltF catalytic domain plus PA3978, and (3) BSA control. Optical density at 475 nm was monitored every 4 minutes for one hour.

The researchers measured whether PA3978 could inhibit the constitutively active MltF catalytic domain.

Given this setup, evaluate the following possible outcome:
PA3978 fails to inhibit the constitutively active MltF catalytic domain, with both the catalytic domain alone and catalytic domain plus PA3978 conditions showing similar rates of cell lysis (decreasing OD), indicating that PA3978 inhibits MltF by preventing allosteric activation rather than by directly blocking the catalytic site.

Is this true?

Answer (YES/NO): NO